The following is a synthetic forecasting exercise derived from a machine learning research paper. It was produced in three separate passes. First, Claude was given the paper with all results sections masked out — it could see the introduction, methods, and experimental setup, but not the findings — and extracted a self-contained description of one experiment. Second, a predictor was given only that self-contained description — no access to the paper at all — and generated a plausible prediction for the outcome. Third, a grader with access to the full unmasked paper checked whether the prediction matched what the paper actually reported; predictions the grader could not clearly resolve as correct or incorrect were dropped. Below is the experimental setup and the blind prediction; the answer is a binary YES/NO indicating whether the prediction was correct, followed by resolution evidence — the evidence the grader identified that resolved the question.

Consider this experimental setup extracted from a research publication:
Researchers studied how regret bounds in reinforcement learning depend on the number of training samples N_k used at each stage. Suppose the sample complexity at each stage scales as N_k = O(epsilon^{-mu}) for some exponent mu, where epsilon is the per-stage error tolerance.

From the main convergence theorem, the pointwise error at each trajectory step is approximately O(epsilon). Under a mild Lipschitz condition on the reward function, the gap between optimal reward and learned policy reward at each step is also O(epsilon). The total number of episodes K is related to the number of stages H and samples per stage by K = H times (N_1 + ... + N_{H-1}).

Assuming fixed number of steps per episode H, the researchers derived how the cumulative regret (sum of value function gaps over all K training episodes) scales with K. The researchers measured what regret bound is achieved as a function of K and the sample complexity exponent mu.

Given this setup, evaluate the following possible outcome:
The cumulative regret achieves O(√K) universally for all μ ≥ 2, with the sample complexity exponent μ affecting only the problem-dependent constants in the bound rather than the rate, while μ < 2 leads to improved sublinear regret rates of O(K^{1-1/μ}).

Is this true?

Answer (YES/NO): NO